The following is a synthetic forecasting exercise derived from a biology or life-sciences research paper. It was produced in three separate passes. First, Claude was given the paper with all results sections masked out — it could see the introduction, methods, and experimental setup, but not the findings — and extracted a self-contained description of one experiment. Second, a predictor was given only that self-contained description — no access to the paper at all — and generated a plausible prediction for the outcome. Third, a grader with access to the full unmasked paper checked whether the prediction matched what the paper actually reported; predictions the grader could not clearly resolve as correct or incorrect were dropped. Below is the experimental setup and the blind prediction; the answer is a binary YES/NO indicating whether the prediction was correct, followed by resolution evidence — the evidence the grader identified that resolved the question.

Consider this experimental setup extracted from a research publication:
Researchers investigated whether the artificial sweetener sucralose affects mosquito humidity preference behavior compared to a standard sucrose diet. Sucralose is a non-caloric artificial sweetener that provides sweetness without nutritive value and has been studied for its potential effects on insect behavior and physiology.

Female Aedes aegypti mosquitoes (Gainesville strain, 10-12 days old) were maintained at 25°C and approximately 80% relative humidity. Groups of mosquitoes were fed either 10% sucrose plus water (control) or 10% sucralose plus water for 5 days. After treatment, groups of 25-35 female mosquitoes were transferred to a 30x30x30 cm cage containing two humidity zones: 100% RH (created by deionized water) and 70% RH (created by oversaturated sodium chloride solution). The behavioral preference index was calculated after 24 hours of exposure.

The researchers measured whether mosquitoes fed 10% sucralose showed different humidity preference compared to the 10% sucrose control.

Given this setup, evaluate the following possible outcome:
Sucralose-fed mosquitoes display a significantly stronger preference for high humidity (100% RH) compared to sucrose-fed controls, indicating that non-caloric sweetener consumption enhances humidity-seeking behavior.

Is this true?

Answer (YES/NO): NO